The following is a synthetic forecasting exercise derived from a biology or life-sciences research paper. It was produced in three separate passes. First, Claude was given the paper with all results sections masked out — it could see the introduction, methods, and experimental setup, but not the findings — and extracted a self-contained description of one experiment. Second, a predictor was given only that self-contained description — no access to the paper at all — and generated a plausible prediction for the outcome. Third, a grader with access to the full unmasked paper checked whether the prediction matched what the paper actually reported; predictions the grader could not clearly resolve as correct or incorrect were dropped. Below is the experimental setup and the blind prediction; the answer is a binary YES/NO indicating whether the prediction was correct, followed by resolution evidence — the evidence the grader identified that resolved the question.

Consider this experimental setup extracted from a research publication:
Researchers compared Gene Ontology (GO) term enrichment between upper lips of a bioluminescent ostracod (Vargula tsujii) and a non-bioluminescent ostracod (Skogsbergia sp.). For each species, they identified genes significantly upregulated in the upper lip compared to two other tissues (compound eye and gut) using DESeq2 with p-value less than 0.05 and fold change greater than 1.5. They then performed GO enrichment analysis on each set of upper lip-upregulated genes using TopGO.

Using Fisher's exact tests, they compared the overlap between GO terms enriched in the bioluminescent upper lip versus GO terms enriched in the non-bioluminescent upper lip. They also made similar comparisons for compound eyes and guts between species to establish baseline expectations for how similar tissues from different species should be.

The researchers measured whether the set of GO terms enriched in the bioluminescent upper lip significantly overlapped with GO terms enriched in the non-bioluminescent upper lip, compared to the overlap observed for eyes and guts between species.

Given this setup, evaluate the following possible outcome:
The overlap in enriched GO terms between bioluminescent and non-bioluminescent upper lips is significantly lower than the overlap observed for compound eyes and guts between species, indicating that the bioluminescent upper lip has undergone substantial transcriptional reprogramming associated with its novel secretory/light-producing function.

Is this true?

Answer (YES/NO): NO